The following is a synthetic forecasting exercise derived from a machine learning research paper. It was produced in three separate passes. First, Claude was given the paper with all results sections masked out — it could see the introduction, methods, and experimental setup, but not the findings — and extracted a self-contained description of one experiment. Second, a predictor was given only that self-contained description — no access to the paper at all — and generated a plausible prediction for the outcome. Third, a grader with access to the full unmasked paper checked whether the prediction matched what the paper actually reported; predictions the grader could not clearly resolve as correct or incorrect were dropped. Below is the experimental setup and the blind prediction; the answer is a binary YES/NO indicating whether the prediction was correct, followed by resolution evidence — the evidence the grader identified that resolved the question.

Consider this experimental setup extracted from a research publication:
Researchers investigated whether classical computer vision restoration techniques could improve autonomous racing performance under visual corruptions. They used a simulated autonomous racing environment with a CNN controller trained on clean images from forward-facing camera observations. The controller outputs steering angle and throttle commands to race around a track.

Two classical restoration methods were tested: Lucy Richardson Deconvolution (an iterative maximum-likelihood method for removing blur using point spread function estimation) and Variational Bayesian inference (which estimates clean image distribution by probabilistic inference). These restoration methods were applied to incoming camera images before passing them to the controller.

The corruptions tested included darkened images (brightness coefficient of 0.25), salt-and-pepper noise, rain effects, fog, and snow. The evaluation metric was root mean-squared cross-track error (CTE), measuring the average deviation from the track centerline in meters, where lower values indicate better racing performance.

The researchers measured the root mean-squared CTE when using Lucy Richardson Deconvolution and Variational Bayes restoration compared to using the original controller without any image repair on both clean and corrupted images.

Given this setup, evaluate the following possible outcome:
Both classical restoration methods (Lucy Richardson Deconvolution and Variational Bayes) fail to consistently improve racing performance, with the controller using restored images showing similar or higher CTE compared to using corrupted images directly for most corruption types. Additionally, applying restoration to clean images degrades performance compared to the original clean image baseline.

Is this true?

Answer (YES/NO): YES